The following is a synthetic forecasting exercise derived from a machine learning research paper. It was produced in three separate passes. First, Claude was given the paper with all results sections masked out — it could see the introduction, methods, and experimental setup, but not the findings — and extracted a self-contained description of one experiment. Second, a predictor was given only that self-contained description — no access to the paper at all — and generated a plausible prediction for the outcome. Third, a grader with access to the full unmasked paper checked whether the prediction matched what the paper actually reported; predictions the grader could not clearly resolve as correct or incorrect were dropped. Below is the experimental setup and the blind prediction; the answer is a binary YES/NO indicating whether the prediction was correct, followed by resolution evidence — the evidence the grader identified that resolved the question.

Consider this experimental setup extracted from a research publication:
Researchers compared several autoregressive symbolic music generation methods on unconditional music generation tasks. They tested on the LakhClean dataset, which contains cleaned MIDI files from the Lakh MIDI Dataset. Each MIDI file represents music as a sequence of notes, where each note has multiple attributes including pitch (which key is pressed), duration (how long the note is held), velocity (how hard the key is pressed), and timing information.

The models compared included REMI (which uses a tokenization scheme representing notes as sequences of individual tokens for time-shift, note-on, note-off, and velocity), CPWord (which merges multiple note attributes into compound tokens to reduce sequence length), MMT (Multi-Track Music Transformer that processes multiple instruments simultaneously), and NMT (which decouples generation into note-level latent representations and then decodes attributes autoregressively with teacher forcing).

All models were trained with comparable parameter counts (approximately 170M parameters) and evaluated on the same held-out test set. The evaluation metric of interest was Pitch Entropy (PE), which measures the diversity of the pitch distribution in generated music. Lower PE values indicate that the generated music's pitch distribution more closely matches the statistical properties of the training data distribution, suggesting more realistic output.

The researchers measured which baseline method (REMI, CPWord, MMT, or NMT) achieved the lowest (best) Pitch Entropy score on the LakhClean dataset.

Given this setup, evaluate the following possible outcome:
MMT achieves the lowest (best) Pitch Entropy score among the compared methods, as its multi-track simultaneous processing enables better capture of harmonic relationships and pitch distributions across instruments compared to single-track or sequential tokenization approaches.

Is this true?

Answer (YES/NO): NO